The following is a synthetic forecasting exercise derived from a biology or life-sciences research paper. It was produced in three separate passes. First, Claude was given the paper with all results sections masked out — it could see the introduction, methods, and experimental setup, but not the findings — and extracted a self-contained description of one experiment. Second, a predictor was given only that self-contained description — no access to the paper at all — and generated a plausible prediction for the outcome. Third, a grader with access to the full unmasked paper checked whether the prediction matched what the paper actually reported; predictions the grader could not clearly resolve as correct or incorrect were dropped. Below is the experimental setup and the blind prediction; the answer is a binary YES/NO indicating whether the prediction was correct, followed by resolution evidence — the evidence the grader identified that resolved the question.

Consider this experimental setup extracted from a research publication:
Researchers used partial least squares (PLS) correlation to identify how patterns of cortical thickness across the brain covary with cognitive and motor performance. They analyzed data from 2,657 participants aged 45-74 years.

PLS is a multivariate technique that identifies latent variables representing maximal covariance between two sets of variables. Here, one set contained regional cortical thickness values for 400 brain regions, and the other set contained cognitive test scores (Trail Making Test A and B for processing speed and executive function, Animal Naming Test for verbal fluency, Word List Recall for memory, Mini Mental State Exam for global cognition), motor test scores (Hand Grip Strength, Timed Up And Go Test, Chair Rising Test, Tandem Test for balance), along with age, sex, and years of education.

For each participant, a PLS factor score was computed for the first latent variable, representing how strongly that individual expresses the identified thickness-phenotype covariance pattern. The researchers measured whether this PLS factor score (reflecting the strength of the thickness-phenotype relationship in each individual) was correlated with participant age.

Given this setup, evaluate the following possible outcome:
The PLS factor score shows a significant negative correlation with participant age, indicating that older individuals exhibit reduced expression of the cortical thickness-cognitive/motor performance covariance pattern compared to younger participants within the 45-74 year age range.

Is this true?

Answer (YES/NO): YES